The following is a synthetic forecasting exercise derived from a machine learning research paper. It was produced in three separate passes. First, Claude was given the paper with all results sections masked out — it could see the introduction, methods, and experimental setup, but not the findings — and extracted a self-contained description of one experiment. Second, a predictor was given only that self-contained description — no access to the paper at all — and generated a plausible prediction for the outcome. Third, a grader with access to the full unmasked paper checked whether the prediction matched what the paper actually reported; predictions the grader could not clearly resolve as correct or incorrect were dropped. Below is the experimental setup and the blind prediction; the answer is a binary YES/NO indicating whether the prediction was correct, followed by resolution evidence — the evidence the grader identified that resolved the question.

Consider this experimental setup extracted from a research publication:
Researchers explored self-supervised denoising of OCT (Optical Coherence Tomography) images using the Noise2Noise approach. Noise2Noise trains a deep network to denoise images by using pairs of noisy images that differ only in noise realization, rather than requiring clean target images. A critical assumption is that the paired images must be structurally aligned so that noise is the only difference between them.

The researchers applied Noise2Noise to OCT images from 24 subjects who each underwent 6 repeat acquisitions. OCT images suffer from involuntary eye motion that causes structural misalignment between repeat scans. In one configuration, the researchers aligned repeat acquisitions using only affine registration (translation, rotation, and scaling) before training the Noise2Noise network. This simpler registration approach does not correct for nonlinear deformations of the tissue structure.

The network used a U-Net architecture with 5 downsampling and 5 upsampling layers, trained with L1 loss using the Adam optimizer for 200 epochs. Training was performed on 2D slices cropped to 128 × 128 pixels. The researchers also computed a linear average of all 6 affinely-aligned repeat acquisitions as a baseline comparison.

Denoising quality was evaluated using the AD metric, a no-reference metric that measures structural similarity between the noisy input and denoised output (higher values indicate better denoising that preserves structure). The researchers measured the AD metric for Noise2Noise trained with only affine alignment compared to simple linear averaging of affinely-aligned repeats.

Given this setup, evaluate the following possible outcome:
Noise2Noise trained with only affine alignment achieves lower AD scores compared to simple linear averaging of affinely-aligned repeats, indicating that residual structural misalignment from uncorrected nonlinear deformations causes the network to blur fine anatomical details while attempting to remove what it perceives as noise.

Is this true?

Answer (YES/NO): YES